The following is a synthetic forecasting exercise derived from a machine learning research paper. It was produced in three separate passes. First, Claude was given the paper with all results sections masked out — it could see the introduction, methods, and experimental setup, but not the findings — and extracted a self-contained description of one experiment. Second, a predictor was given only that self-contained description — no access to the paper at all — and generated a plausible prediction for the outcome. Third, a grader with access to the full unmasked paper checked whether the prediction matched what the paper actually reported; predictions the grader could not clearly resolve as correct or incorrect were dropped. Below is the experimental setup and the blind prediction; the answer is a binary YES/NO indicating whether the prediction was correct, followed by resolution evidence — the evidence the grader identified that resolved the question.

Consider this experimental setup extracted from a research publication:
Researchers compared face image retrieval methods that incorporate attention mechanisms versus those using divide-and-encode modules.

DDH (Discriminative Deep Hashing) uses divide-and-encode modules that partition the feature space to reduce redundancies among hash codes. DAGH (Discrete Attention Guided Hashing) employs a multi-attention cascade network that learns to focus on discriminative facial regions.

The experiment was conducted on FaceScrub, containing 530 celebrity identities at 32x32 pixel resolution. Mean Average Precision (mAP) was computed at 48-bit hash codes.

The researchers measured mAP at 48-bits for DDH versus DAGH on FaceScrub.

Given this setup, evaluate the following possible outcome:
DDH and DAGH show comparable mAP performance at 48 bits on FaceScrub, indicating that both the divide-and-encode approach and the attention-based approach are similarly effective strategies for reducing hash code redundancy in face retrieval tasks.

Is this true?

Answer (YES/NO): NO